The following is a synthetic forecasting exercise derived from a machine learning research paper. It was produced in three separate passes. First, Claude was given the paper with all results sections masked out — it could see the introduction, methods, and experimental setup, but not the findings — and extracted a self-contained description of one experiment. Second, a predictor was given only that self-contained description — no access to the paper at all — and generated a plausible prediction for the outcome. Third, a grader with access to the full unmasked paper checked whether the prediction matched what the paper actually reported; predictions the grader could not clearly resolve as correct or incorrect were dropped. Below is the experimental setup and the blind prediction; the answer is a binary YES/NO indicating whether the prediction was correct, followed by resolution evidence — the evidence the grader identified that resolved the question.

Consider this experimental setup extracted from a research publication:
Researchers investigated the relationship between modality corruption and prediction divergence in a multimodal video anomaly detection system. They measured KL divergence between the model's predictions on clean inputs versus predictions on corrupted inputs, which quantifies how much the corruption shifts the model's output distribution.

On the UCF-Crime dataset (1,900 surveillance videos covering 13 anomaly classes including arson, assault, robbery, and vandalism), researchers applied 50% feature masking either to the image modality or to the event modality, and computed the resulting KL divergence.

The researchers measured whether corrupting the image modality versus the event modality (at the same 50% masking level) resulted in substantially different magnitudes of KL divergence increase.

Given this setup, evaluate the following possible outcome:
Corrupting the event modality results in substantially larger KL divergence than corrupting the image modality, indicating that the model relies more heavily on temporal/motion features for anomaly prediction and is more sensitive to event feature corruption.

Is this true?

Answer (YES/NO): NO